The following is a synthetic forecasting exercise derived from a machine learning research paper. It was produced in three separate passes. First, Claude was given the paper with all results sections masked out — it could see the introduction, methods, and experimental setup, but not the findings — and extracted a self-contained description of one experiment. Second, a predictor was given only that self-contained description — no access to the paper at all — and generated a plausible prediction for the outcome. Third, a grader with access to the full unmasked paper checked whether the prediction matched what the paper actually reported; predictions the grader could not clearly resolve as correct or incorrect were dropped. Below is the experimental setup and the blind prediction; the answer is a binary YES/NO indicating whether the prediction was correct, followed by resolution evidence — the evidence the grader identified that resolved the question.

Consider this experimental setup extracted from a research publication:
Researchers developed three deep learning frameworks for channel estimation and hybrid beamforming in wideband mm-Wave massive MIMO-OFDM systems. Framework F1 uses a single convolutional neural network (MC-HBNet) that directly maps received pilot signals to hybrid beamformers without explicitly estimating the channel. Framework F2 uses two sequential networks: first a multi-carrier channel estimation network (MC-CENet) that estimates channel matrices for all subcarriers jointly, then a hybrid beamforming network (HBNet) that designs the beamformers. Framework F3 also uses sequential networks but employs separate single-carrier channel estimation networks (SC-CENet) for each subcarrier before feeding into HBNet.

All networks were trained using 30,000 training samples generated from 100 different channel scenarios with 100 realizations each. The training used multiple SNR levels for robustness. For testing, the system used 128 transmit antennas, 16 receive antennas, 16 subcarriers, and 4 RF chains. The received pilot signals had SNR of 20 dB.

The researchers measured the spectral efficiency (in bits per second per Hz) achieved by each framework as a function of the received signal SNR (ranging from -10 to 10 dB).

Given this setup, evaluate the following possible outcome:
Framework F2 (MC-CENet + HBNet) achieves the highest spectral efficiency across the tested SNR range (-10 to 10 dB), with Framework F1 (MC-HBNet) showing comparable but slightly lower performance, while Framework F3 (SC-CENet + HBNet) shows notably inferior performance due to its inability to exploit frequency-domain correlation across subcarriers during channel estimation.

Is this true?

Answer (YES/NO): NO